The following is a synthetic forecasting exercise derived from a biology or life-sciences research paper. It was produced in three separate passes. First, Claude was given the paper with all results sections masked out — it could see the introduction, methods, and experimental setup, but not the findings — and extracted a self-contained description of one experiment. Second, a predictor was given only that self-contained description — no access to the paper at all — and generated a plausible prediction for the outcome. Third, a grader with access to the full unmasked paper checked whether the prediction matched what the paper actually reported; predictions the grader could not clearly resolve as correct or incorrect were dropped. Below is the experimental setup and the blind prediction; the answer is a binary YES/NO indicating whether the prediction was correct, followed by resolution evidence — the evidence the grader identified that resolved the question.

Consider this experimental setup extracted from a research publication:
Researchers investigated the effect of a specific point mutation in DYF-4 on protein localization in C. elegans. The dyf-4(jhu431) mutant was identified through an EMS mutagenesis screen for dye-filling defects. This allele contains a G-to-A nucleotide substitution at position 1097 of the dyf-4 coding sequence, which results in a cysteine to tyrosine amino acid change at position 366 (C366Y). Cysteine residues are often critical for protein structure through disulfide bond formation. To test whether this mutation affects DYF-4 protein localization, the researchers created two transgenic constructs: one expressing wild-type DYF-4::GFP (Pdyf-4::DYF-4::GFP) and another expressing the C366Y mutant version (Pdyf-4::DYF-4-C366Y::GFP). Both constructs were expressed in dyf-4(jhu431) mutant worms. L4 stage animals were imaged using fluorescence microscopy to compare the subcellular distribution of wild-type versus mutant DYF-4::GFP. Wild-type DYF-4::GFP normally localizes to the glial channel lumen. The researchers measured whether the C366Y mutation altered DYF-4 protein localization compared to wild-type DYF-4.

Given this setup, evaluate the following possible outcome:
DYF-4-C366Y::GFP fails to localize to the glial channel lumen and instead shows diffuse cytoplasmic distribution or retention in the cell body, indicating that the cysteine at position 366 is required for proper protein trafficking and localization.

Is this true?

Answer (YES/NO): YES